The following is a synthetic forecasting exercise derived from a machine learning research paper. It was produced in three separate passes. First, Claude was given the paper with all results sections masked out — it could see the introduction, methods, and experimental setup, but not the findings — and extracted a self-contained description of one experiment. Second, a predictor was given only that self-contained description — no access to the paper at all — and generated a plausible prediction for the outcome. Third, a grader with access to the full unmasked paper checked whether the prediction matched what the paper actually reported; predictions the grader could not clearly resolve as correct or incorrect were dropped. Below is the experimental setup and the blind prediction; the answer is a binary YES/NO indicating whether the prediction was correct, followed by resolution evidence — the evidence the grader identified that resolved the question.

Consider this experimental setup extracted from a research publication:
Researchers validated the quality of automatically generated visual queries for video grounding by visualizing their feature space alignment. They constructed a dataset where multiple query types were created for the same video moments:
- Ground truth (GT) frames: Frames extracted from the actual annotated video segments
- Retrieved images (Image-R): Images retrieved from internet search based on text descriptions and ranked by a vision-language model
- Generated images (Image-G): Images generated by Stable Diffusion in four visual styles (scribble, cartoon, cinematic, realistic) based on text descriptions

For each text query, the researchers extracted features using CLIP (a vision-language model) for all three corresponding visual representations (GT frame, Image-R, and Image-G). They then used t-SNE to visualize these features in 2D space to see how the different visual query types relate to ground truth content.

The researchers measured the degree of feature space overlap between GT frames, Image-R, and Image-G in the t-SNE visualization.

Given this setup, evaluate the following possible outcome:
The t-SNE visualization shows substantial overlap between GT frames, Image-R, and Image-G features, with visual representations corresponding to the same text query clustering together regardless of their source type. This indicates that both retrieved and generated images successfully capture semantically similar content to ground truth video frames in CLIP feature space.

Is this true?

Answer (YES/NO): YES